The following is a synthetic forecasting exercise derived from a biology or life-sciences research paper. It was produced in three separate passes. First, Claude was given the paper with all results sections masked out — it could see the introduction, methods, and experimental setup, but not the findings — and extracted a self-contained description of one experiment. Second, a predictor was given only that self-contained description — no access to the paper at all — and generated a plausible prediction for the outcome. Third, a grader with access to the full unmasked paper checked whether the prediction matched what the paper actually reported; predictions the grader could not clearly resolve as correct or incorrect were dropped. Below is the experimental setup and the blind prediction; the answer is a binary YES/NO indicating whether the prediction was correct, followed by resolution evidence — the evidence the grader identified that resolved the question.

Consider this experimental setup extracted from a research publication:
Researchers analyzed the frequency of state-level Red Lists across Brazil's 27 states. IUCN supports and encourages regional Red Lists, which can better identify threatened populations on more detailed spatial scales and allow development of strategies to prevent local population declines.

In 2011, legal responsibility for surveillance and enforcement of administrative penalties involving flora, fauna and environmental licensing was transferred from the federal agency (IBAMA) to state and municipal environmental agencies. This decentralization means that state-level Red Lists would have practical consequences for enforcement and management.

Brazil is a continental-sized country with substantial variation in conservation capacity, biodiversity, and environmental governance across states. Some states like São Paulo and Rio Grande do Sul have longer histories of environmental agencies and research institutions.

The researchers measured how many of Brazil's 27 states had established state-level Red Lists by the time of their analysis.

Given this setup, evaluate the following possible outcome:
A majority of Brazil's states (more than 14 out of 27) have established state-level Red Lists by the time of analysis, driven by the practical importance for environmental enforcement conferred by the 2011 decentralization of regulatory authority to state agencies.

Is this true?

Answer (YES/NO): NO